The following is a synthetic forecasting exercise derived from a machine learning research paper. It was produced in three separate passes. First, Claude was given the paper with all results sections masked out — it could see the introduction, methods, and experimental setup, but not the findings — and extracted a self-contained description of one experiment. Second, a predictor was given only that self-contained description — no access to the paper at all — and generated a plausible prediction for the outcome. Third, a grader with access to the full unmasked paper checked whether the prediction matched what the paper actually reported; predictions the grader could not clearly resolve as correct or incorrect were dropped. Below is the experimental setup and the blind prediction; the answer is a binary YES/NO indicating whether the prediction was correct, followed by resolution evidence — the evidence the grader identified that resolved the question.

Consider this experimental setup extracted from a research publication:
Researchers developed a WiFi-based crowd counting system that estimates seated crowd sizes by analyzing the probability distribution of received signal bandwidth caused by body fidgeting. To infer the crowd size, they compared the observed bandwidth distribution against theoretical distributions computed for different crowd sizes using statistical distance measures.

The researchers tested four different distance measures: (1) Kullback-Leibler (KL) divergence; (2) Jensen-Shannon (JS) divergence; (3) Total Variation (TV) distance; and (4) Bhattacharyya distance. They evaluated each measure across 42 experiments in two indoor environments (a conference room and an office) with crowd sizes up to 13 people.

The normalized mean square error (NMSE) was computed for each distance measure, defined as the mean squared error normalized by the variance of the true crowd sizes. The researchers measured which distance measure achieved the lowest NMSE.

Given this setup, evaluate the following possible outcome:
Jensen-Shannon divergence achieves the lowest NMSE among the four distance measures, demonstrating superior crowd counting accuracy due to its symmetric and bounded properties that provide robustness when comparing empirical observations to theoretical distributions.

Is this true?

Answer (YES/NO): NO